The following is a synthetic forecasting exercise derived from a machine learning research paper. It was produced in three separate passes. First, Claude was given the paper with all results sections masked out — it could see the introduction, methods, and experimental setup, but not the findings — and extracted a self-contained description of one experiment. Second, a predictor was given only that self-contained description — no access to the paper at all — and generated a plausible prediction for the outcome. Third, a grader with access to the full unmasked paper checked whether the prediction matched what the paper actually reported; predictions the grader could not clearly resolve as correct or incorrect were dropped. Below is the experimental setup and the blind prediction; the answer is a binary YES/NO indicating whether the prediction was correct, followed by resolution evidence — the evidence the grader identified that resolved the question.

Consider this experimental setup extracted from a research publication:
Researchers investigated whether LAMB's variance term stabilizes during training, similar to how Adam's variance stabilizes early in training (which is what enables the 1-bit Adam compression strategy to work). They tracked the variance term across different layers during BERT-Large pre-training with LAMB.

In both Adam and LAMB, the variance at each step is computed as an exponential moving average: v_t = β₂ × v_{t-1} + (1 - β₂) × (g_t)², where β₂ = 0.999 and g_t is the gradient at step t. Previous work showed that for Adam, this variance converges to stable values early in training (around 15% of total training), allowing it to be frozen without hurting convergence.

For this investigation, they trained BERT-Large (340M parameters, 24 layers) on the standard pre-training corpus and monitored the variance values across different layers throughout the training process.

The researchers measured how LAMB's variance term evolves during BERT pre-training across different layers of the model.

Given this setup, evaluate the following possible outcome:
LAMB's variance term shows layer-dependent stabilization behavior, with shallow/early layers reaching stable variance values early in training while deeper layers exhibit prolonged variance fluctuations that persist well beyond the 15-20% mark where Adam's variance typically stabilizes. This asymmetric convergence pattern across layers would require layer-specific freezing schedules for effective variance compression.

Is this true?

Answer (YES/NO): NO